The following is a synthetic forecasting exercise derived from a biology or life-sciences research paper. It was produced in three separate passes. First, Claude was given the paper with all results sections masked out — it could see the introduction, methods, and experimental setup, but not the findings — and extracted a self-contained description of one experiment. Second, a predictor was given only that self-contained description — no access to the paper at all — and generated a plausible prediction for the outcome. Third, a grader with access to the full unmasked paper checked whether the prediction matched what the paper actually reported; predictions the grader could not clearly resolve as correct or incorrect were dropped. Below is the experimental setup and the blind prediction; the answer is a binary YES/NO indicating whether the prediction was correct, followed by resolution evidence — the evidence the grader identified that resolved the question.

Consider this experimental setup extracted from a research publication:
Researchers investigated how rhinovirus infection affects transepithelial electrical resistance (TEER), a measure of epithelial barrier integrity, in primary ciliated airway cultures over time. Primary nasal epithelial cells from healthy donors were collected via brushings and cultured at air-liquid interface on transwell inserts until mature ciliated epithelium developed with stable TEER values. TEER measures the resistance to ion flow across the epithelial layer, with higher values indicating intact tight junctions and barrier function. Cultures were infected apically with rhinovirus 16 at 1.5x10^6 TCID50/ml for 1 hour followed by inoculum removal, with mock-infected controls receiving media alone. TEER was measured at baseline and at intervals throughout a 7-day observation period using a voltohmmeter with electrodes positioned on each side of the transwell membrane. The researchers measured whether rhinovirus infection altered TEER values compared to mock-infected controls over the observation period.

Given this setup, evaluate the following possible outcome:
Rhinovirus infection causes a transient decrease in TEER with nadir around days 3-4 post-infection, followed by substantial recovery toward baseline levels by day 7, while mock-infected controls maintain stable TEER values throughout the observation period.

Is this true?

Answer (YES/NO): NO